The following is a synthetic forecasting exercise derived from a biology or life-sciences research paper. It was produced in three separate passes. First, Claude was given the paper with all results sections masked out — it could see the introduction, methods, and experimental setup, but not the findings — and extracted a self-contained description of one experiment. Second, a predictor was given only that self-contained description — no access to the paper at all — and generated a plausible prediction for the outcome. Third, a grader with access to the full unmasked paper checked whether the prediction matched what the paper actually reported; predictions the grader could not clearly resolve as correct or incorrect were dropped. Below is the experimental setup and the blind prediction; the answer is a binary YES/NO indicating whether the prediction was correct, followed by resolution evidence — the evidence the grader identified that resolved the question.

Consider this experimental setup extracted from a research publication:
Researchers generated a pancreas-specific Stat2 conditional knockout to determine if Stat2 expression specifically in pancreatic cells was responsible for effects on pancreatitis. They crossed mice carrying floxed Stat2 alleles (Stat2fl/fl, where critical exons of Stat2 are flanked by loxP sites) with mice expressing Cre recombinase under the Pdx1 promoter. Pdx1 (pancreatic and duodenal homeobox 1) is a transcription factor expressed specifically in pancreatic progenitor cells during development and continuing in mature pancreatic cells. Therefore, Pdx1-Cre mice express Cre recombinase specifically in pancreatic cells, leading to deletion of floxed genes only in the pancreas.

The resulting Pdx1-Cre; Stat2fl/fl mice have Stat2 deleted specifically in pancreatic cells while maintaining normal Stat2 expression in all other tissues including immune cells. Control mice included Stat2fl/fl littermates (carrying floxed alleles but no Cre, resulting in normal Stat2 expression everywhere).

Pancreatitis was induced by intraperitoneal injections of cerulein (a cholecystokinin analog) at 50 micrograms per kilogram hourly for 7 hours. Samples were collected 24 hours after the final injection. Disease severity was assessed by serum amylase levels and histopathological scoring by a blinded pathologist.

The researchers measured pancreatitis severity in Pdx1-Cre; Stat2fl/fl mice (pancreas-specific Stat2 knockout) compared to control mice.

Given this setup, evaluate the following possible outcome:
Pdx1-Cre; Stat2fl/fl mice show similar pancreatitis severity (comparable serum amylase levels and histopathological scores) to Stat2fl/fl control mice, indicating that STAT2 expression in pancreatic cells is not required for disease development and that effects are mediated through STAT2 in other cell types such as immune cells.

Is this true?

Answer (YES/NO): YES